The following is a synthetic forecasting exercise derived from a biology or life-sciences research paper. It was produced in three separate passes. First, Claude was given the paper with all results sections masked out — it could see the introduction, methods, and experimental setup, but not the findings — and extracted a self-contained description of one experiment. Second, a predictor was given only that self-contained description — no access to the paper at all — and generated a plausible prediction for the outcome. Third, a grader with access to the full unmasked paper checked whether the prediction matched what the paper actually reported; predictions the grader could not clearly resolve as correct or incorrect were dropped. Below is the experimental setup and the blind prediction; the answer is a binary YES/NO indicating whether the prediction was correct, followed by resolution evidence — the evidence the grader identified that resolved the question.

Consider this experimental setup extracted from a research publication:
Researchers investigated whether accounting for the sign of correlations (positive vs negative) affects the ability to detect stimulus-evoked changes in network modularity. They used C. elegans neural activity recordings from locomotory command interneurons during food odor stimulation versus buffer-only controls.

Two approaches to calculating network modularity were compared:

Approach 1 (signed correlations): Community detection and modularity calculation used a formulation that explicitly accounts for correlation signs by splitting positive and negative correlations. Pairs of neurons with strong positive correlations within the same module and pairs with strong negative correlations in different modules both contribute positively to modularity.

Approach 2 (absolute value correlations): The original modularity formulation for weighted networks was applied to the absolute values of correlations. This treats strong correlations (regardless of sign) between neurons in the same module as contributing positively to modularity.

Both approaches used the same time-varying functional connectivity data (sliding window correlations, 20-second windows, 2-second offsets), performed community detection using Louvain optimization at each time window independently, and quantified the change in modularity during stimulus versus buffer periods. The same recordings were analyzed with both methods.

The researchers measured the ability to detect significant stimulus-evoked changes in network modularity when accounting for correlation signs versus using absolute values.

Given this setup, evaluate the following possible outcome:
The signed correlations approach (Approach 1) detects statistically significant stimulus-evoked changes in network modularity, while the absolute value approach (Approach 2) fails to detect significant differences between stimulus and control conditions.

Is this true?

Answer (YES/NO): YES